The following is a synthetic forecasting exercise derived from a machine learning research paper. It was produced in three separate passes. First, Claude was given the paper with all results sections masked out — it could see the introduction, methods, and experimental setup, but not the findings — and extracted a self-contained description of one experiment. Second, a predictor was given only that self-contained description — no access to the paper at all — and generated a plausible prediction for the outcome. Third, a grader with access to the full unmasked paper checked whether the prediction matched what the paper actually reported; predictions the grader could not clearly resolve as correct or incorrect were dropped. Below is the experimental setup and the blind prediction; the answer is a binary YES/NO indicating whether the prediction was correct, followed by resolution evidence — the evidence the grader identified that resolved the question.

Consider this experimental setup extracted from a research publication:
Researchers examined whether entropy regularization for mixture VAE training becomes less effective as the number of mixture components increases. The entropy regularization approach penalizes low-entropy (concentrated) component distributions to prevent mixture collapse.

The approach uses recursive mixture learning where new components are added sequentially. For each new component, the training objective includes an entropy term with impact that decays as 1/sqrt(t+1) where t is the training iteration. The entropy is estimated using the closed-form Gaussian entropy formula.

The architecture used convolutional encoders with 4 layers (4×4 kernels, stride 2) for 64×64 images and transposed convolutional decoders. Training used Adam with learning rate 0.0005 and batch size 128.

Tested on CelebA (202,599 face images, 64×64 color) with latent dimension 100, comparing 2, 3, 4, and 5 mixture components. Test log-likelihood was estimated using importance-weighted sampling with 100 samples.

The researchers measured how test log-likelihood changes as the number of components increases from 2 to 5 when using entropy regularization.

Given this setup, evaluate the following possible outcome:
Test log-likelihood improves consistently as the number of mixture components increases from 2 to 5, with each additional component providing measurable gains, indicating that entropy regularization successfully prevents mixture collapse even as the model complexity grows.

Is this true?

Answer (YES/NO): NO